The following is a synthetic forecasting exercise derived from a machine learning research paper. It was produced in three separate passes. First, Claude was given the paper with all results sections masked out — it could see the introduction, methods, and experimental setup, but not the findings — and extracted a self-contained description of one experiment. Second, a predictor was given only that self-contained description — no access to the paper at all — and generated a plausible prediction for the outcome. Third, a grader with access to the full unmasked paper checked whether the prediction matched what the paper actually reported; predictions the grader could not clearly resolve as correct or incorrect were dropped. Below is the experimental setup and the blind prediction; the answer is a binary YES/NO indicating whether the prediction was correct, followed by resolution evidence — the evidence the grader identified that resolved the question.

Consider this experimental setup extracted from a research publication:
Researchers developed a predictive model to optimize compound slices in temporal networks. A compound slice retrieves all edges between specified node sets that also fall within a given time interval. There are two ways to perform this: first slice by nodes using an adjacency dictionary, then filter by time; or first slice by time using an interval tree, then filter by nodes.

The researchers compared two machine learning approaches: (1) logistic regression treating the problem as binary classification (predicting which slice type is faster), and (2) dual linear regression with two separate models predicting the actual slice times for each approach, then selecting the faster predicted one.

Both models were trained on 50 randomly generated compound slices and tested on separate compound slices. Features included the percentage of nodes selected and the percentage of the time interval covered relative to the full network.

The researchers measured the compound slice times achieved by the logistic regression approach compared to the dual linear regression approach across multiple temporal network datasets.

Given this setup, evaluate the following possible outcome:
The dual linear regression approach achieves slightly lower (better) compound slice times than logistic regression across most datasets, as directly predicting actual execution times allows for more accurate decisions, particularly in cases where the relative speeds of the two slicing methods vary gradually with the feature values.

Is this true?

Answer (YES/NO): YES